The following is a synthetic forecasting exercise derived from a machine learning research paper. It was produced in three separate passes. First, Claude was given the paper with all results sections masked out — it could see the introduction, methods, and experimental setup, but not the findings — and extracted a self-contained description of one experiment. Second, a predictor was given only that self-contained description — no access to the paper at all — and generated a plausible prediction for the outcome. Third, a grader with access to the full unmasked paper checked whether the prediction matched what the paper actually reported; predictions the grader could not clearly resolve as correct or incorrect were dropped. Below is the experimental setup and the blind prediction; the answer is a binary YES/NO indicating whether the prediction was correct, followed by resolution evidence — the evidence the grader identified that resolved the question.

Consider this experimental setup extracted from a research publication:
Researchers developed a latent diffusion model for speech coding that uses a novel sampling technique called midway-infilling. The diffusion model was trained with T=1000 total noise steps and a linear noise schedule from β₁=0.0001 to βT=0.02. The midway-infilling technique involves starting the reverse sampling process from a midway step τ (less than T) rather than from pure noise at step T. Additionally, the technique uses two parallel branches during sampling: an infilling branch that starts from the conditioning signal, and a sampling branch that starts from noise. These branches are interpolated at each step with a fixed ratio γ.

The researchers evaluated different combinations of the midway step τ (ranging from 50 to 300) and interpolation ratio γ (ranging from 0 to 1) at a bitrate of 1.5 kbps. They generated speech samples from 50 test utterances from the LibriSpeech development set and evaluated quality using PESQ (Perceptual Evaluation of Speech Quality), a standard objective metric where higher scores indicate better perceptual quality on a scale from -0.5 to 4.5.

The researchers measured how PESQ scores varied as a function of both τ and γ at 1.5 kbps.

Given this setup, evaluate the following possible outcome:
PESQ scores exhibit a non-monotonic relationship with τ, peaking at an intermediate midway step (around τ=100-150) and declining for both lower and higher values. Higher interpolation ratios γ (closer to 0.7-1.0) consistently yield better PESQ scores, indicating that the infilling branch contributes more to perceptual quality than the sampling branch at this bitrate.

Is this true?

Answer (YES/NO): NO